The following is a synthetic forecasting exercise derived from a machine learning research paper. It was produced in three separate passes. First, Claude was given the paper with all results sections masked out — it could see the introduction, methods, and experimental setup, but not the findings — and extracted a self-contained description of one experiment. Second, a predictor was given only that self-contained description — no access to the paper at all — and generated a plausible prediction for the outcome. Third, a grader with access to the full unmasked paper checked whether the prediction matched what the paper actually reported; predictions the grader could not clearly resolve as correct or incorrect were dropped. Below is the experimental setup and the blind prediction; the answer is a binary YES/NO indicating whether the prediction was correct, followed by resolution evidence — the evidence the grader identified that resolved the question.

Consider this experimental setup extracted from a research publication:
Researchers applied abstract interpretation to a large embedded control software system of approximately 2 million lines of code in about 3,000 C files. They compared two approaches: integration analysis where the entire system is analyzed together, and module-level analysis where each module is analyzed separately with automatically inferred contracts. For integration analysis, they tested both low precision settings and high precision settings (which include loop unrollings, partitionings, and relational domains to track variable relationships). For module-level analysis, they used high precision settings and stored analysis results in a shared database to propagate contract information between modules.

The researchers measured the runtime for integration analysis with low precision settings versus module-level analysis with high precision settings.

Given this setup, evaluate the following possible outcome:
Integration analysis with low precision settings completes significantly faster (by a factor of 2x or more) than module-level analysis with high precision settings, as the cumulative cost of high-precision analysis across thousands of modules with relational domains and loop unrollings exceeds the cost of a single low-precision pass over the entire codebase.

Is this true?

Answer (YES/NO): NO